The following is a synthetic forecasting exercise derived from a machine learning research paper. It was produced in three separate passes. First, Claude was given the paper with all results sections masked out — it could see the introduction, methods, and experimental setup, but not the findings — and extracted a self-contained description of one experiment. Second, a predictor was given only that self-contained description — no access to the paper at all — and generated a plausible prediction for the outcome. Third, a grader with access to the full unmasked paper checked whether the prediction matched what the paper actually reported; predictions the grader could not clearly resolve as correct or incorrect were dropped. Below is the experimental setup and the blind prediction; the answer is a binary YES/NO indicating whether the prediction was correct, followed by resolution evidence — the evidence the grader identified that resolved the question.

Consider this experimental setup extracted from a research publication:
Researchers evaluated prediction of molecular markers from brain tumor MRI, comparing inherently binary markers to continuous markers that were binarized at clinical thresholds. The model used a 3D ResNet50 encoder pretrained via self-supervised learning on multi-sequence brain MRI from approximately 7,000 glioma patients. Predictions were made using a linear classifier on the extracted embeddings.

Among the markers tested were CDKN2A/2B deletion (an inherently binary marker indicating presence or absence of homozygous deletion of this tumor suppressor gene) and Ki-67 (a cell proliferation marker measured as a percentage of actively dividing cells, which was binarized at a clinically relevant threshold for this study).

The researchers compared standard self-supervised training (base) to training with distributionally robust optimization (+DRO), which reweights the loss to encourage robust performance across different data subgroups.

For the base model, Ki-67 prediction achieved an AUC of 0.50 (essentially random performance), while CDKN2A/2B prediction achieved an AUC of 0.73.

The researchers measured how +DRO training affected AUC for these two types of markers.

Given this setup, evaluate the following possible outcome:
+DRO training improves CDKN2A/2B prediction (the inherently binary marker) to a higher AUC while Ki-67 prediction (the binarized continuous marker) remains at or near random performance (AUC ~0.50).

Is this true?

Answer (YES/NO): YES